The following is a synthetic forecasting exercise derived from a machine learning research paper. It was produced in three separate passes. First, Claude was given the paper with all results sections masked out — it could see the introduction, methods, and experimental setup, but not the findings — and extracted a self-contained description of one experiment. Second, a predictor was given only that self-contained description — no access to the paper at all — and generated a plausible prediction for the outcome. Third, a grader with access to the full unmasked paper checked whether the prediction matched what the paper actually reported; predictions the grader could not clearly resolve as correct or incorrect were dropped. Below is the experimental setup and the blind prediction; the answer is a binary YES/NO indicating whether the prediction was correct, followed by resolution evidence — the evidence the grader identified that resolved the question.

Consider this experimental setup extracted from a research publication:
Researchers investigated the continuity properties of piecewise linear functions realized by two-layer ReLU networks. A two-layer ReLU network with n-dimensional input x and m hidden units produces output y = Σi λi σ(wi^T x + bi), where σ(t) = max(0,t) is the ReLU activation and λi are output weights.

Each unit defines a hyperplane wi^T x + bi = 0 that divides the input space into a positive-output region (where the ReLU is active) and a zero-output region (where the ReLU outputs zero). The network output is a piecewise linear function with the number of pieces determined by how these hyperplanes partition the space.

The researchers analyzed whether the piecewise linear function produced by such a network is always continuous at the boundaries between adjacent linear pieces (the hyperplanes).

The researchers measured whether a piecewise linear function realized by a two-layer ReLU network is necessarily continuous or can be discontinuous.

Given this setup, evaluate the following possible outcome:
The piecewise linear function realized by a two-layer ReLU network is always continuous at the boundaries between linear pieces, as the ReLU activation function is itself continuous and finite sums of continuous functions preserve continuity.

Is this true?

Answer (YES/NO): YES